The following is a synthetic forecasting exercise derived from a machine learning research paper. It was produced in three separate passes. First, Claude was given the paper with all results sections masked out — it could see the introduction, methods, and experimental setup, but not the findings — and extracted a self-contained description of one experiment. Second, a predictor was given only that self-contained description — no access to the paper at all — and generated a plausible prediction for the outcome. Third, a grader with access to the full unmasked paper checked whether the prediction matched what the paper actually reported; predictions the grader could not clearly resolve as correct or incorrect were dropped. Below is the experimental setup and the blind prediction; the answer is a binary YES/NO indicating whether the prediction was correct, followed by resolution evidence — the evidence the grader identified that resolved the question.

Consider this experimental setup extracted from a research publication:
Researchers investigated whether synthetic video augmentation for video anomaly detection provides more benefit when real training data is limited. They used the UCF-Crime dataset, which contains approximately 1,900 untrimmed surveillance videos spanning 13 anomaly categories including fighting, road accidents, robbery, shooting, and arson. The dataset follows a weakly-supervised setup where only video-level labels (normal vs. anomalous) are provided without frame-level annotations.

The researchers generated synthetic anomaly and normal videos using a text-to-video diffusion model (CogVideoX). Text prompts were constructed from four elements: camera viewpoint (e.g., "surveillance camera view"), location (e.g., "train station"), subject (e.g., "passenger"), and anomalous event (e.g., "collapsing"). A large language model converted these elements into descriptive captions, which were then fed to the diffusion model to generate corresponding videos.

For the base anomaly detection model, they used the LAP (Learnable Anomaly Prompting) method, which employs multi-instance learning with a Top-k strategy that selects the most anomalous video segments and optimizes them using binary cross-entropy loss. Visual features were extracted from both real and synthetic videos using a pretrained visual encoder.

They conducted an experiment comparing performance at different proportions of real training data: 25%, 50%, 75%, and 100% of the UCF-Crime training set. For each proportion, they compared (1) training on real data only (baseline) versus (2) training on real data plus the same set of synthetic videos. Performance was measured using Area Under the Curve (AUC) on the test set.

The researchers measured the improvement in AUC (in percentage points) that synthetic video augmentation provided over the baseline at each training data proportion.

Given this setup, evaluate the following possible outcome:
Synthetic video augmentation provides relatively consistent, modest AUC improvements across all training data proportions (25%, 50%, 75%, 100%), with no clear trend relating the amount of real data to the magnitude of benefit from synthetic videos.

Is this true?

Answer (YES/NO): NO